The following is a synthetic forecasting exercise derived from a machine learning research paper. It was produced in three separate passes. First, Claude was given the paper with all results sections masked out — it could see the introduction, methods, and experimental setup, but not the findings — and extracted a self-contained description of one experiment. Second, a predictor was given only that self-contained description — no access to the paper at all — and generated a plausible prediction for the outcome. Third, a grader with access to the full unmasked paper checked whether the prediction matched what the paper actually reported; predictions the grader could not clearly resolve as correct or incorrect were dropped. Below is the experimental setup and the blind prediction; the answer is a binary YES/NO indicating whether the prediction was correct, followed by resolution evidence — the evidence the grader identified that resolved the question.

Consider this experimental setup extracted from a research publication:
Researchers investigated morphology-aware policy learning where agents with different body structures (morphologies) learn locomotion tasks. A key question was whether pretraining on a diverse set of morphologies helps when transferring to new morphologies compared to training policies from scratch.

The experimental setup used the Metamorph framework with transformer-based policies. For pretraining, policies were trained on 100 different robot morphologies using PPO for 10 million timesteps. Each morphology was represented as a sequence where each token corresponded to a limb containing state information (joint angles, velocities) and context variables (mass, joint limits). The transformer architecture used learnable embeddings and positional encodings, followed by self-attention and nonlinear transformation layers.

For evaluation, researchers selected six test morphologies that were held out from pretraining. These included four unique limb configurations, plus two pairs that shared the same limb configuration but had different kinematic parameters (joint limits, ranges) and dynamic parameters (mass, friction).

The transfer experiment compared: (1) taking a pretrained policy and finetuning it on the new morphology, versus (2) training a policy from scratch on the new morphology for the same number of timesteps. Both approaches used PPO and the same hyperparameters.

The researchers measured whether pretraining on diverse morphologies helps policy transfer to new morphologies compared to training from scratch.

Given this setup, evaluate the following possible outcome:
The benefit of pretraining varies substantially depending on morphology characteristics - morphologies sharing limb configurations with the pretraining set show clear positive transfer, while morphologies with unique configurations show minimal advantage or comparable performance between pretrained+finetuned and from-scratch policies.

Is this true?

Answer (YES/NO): NO